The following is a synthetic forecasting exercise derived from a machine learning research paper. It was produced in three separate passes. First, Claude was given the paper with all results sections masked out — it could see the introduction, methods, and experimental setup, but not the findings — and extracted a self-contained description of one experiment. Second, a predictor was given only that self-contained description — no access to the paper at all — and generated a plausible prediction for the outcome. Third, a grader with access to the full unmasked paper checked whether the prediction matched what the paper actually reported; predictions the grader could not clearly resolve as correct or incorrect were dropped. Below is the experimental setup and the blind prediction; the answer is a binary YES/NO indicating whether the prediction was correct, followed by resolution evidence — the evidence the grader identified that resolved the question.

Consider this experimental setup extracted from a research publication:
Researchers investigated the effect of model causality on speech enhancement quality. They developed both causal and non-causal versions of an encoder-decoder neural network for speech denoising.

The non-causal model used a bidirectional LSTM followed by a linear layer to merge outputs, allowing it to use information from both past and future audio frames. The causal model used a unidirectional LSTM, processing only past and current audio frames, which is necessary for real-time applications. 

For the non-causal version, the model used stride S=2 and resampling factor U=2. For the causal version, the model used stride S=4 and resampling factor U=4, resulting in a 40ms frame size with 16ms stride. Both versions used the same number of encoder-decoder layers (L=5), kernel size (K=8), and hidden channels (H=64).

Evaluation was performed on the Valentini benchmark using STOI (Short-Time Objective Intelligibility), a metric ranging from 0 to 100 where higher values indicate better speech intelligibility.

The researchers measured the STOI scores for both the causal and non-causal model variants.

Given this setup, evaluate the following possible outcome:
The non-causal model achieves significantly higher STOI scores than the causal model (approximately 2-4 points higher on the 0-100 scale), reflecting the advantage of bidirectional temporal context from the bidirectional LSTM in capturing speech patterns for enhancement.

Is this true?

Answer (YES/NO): NO